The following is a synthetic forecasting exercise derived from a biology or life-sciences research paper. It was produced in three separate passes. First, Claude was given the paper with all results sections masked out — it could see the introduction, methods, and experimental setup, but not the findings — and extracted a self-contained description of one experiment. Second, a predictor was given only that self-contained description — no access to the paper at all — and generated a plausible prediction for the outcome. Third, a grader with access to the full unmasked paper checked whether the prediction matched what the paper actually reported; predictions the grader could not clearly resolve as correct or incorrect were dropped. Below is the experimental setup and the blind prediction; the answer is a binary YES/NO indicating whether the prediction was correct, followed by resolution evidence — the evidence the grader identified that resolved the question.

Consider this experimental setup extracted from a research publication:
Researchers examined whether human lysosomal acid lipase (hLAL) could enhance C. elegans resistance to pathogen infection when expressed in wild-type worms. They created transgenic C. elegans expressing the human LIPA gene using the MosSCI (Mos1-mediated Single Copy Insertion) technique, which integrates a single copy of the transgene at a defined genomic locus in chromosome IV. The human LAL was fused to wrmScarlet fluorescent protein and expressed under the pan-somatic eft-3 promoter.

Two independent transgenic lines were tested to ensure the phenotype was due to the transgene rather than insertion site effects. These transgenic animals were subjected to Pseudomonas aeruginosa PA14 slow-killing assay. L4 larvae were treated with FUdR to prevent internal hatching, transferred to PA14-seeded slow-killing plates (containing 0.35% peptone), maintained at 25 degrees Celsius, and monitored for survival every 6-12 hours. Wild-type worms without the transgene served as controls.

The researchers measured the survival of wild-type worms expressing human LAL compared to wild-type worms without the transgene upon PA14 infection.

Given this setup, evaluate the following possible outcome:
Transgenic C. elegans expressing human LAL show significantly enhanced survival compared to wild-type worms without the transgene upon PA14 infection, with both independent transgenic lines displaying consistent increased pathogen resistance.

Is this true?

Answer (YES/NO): YES